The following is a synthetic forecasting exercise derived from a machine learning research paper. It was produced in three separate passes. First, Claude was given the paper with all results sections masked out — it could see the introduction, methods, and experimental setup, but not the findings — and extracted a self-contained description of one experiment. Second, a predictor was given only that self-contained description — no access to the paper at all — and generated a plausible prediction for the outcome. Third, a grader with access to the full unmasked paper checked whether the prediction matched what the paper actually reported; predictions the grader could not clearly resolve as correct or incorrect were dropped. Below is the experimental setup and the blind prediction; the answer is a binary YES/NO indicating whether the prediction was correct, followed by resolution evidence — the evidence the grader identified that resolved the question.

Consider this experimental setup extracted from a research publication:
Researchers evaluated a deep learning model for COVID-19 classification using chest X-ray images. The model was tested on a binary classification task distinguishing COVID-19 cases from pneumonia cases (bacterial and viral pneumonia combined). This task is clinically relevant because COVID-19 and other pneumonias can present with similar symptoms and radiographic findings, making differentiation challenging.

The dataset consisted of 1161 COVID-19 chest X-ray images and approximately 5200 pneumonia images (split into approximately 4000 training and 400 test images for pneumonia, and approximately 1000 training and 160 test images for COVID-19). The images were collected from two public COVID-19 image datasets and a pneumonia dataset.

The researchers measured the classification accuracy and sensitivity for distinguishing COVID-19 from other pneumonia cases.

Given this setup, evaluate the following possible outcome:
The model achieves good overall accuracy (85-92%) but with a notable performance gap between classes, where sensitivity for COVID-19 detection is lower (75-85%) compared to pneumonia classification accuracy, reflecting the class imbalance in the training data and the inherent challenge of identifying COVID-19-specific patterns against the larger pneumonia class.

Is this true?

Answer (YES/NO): NO